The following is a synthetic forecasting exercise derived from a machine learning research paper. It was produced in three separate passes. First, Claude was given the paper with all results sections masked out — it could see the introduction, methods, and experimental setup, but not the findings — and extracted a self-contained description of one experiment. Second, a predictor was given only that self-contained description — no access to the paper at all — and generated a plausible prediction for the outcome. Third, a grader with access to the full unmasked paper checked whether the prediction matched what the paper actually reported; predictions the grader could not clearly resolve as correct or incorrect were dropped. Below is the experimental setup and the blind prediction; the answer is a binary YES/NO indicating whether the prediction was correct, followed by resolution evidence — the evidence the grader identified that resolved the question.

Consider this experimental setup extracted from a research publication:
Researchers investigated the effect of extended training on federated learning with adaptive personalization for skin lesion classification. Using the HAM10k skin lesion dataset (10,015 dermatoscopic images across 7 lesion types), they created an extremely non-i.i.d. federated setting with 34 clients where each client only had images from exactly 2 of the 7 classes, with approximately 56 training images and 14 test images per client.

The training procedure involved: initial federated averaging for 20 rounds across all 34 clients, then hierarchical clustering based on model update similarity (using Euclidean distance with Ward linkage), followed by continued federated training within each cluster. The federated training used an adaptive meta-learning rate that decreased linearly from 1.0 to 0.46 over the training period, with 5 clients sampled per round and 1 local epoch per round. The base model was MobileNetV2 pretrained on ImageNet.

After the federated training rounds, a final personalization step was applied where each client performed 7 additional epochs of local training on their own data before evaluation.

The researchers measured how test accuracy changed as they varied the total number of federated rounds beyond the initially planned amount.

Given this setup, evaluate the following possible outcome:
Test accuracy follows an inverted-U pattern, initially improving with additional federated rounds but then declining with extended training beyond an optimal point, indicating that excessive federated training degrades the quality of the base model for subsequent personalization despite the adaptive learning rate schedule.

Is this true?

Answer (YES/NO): YES